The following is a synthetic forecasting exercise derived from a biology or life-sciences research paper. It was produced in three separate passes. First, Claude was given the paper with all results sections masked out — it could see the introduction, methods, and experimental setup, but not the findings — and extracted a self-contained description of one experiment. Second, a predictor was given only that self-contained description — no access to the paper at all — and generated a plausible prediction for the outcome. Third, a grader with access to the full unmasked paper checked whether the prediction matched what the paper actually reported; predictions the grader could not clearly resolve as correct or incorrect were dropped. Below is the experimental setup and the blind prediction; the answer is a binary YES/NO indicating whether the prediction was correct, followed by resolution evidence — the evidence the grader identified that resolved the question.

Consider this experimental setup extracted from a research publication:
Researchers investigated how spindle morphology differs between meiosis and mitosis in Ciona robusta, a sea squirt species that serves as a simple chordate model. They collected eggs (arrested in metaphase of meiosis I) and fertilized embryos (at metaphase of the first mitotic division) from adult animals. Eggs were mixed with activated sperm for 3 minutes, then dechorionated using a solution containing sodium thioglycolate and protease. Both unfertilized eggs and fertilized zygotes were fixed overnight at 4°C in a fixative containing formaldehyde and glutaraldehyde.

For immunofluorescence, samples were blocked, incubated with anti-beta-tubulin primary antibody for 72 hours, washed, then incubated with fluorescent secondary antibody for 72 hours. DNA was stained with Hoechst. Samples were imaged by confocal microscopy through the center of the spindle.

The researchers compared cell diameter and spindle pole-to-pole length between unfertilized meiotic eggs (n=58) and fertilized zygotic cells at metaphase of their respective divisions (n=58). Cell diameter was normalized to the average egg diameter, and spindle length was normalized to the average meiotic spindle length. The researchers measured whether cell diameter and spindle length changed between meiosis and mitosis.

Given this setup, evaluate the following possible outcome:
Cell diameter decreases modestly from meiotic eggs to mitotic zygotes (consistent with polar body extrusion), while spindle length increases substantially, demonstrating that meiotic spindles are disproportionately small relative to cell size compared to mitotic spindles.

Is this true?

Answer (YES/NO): NO